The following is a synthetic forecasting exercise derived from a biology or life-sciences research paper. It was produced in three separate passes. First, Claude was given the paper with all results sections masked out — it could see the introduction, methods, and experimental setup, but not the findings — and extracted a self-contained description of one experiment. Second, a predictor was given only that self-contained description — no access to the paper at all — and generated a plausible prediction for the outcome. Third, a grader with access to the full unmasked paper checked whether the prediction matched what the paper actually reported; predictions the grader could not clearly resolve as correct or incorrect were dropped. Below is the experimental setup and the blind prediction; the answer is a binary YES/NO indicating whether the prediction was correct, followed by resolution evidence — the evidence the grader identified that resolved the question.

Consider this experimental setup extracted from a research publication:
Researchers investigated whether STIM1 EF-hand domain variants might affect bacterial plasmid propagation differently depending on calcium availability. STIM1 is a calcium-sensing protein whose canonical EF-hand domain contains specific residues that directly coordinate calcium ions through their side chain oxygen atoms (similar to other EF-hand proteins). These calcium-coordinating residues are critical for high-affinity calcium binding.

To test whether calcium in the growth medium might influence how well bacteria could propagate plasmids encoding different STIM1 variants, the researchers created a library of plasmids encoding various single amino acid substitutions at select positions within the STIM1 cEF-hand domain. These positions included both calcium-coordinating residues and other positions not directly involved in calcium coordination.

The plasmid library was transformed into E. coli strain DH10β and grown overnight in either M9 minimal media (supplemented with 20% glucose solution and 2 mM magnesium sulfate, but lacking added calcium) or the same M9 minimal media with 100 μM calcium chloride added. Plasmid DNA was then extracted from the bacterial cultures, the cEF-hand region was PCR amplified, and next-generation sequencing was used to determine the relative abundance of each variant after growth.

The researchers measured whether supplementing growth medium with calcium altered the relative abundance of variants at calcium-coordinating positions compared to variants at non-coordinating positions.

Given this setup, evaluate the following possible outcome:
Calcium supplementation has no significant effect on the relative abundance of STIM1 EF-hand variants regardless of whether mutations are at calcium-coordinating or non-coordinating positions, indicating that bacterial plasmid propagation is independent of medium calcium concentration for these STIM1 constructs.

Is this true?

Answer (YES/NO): YES